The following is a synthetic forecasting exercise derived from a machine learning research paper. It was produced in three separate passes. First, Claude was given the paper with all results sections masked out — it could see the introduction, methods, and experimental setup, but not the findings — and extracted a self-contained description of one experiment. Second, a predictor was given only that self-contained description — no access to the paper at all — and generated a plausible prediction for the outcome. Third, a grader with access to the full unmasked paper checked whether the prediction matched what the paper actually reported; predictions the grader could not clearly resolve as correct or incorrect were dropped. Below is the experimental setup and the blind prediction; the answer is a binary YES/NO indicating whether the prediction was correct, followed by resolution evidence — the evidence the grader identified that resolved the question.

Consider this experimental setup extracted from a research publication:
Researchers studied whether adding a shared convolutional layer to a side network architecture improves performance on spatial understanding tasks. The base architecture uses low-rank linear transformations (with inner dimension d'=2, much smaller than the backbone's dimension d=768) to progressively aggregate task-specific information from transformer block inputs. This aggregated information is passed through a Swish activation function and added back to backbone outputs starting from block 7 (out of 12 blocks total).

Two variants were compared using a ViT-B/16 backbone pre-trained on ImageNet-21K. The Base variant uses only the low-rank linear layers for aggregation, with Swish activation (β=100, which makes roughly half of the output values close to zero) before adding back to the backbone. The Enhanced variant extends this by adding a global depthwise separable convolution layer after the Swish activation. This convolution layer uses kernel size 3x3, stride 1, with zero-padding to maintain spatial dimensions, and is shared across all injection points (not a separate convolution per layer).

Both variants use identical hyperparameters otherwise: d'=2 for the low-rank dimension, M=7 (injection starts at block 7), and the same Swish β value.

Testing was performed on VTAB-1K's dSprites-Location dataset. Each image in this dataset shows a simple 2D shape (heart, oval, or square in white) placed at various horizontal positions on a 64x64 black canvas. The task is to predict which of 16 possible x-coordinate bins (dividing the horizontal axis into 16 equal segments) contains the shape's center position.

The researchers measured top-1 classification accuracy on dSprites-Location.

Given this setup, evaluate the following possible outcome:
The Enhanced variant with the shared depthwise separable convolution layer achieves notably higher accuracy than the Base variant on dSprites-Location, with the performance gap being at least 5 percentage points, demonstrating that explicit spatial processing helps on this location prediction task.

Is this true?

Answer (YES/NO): NO